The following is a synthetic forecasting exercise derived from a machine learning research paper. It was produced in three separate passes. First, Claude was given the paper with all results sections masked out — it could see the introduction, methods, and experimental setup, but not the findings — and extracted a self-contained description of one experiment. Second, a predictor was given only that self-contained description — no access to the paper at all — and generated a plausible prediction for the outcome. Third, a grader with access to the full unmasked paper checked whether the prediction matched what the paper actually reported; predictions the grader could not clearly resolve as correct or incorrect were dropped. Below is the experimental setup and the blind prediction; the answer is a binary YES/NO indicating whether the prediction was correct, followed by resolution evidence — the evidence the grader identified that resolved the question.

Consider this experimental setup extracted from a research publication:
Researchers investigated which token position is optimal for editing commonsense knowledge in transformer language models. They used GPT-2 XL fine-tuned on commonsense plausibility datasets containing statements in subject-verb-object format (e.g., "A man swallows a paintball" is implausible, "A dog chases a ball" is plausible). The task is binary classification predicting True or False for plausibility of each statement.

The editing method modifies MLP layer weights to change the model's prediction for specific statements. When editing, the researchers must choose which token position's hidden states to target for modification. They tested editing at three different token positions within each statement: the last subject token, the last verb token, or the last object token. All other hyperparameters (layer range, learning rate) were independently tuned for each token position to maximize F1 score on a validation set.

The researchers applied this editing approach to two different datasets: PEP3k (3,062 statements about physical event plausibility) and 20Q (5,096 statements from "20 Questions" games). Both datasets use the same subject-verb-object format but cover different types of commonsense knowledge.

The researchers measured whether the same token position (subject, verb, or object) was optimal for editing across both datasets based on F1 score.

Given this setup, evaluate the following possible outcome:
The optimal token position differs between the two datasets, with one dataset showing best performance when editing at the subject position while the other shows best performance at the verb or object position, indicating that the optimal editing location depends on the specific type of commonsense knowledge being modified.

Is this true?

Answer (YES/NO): NO